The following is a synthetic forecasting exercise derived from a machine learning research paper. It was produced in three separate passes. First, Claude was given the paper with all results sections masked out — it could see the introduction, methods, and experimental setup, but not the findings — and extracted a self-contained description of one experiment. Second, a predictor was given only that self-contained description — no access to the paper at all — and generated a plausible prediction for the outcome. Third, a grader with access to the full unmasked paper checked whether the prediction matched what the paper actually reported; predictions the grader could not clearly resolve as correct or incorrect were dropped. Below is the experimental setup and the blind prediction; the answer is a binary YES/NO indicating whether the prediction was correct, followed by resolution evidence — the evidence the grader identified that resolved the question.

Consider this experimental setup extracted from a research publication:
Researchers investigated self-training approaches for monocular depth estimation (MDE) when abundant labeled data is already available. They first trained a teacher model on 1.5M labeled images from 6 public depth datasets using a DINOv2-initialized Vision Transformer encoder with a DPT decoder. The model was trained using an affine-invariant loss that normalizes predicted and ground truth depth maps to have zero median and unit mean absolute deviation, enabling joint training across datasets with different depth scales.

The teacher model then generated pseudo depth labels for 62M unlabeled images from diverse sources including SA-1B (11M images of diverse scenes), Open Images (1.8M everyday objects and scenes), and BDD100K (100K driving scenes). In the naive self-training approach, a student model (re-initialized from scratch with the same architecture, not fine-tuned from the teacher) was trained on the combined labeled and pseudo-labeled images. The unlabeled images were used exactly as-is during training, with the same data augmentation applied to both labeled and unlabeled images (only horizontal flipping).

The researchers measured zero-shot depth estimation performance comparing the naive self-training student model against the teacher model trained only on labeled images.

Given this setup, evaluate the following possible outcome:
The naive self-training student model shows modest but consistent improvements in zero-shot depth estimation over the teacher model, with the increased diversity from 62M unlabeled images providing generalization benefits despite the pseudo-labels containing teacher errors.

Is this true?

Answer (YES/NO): NO